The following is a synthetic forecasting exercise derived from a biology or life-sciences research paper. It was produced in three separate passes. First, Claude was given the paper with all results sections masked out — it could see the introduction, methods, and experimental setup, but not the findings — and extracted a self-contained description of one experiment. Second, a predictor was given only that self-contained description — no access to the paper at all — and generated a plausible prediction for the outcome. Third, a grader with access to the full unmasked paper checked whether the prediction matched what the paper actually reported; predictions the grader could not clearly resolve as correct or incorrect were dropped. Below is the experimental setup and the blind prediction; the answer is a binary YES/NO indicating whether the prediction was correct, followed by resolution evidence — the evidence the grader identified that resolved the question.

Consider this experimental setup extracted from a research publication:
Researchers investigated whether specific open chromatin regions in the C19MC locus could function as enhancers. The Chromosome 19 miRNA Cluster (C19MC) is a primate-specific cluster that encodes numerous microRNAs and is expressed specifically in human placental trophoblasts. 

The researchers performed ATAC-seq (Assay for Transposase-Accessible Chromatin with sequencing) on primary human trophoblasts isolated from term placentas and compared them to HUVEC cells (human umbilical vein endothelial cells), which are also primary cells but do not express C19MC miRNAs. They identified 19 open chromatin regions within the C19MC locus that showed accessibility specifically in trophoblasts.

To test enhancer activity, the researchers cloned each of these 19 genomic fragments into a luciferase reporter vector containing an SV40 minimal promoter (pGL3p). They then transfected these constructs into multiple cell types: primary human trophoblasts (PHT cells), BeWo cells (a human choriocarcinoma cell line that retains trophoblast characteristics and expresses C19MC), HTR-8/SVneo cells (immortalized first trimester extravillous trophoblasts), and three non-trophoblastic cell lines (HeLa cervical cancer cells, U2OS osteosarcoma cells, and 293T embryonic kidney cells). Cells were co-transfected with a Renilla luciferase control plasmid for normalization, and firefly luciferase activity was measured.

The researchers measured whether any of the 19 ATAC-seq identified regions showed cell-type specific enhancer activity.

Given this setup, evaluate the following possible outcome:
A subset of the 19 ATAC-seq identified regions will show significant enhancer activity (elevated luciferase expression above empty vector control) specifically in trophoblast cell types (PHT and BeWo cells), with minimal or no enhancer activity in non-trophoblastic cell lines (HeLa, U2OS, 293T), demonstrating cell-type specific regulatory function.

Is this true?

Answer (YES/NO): YES